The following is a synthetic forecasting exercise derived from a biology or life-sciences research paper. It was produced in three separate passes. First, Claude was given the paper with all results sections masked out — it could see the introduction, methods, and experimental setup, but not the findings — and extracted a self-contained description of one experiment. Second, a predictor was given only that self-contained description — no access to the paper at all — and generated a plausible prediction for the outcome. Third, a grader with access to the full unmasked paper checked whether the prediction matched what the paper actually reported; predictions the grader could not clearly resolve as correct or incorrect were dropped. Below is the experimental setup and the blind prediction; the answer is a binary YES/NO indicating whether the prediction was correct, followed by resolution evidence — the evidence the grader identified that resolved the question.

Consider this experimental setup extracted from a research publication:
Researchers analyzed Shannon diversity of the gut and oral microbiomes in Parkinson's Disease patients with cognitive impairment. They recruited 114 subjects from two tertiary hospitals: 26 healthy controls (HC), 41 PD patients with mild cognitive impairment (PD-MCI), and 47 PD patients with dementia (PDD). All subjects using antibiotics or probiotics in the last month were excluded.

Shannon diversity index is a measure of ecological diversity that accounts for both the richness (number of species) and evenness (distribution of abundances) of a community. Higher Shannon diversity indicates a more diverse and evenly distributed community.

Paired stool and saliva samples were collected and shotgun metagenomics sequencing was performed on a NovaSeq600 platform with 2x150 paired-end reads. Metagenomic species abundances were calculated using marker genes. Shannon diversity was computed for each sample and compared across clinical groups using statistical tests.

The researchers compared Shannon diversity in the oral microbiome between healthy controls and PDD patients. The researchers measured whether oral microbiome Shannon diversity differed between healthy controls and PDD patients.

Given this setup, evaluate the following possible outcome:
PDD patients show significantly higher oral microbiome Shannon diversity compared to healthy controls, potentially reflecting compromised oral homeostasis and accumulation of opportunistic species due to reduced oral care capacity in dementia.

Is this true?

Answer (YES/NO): NO